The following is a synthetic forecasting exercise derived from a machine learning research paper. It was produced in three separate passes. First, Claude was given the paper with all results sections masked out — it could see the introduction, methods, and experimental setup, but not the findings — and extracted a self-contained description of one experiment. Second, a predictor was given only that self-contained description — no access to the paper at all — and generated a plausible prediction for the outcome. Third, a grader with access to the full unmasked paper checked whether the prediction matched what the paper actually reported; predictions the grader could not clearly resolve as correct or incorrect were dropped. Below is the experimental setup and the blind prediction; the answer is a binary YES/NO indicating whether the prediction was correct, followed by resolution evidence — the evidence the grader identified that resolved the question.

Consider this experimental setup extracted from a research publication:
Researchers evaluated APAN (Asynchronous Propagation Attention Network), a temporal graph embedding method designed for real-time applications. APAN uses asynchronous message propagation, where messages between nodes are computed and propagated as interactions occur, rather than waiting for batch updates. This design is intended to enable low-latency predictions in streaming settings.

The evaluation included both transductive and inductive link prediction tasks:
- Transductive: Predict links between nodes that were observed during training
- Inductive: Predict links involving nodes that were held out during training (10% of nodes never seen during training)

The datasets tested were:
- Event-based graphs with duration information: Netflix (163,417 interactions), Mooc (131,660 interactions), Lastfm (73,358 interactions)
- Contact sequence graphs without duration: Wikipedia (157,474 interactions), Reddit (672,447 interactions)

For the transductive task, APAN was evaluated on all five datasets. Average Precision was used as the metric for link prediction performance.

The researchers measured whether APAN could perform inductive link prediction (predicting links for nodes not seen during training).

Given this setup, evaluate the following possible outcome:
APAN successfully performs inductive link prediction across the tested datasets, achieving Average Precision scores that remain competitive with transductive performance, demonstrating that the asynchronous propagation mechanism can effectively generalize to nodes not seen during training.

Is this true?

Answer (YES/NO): NO